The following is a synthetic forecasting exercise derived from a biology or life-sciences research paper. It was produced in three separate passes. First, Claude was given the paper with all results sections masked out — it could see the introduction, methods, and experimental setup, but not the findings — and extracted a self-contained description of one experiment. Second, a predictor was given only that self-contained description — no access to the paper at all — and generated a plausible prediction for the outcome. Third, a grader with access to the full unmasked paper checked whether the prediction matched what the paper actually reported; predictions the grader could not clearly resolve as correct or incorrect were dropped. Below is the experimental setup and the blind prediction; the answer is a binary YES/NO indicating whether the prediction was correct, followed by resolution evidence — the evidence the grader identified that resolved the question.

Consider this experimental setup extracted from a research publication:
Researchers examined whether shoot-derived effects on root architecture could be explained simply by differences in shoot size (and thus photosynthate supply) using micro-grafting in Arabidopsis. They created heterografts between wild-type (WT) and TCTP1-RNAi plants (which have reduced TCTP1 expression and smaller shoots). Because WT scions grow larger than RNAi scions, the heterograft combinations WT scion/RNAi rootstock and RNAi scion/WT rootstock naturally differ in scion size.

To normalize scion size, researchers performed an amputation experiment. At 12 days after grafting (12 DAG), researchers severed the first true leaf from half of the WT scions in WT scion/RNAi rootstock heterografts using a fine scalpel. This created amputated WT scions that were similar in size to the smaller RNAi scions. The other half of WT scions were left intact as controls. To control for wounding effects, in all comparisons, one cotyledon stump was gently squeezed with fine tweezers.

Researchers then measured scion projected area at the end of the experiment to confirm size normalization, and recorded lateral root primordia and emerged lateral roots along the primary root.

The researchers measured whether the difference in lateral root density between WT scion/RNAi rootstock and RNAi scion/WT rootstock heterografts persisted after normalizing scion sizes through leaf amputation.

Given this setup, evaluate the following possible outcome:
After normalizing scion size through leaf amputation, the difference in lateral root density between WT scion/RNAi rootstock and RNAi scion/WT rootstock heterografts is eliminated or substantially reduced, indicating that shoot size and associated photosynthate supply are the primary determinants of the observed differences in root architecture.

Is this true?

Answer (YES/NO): NO